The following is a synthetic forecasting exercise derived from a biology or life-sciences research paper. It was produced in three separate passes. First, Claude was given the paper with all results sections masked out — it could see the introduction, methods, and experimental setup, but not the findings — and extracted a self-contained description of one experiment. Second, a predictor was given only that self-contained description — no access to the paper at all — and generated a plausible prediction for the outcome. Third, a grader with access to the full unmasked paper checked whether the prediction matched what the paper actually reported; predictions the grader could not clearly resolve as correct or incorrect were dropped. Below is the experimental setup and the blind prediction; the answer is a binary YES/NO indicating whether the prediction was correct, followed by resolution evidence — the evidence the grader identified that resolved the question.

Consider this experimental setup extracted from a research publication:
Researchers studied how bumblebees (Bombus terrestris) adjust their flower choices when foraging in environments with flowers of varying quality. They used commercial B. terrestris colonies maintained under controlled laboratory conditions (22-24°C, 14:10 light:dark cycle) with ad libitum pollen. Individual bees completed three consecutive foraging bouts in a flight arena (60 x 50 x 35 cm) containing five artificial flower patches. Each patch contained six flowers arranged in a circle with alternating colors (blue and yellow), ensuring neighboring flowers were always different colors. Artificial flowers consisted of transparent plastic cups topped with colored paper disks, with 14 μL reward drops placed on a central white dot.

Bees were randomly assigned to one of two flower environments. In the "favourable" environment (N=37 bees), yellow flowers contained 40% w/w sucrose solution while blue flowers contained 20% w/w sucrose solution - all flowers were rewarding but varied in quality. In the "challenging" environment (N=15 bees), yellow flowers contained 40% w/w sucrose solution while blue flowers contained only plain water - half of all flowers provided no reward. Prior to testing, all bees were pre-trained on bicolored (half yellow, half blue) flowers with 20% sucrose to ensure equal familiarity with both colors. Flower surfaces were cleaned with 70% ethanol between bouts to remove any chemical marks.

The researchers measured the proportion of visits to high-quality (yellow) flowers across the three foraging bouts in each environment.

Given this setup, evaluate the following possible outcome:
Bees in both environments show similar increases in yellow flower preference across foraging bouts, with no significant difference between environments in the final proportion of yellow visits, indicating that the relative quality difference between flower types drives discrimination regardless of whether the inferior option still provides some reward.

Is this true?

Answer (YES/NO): NO